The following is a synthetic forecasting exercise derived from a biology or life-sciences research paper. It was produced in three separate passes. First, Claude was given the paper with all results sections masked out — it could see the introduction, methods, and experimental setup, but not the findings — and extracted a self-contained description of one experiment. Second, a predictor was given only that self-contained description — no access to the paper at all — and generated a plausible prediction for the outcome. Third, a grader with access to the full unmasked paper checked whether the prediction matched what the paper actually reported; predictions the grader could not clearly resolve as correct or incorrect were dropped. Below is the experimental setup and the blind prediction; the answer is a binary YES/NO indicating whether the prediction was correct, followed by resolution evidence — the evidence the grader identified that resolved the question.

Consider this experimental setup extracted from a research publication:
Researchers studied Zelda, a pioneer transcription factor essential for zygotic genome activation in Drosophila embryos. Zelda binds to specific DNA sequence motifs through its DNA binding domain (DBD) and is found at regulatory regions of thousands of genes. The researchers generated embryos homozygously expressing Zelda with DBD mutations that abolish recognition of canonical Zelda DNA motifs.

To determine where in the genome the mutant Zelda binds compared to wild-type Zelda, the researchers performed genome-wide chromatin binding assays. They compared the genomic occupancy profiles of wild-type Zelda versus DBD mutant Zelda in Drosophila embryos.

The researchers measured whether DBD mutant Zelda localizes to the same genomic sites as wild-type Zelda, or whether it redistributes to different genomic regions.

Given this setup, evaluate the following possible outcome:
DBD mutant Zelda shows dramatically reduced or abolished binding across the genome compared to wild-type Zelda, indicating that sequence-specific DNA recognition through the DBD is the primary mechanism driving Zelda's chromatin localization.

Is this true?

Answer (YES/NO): NO